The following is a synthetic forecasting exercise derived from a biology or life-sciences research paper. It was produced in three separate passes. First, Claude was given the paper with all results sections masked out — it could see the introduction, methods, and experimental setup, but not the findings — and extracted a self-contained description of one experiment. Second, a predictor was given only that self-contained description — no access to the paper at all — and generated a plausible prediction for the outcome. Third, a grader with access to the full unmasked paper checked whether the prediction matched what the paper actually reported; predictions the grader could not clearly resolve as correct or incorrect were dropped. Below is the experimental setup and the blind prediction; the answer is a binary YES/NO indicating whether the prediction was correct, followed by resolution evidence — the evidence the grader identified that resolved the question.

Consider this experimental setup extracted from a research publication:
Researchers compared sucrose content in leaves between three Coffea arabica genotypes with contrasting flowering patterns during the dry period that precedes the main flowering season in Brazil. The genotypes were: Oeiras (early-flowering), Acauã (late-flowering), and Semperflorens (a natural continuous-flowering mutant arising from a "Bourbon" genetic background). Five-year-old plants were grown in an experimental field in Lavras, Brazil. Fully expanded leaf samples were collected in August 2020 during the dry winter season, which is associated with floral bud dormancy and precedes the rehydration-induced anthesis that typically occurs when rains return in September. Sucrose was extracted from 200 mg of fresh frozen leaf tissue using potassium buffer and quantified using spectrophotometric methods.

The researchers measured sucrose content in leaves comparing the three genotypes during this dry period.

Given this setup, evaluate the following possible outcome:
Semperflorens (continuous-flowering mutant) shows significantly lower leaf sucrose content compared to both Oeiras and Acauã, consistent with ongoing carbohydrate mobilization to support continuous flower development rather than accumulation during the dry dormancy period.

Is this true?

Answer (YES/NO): NO